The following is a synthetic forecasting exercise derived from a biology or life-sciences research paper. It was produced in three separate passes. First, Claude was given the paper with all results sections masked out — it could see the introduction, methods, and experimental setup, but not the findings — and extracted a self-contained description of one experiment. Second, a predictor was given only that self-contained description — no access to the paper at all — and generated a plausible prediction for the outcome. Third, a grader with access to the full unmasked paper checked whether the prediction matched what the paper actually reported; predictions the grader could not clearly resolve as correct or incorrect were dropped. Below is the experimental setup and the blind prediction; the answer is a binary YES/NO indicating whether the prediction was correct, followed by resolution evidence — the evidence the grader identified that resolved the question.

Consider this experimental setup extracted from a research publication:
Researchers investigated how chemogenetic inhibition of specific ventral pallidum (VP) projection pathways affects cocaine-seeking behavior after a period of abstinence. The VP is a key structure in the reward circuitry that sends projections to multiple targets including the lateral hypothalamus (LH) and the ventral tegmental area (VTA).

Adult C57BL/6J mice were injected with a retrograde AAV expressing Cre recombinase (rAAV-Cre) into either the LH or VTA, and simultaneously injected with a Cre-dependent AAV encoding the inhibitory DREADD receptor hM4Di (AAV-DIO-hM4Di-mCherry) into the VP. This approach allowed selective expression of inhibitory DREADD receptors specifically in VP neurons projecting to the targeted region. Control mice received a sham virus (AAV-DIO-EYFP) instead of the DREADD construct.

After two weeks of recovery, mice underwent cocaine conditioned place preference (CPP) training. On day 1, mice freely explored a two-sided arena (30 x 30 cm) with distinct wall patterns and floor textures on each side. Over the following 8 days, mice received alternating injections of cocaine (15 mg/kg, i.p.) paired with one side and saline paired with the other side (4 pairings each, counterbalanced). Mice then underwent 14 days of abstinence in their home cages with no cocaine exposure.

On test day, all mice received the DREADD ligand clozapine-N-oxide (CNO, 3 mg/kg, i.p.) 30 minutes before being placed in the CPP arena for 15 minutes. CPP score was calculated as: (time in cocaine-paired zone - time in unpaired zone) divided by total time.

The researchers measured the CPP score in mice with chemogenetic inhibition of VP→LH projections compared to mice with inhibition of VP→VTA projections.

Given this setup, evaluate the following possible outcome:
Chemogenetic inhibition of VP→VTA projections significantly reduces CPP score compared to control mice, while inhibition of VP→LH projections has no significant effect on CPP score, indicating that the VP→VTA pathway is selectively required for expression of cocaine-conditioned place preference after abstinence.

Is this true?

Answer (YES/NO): NO